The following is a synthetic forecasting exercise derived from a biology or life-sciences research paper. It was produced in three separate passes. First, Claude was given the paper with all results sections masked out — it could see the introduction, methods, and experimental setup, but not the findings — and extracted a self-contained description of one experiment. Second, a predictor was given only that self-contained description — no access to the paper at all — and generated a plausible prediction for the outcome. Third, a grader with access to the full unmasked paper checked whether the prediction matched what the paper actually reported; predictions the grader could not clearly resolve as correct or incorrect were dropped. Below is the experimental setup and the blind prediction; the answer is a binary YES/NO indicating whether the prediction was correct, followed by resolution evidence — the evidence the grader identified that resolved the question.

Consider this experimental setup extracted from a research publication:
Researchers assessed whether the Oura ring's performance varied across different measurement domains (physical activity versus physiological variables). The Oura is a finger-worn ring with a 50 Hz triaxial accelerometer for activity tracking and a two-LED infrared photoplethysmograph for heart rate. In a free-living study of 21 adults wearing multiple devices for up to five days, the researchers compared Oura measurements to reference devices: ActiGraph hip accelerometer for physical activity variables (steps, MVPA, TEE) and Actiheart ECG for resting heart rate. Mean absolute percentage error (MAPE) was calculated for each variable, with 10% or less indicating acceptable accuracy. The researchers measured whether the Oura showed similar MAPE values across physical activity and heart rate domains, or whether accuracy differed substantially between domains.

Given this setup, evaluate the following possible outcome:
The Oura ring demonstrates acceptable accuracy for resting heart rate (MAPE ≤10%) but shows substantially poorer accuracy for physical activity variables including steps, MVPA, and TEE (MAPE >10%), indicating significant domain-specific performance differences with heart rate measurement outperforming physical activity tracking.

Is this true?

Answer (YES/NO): YES